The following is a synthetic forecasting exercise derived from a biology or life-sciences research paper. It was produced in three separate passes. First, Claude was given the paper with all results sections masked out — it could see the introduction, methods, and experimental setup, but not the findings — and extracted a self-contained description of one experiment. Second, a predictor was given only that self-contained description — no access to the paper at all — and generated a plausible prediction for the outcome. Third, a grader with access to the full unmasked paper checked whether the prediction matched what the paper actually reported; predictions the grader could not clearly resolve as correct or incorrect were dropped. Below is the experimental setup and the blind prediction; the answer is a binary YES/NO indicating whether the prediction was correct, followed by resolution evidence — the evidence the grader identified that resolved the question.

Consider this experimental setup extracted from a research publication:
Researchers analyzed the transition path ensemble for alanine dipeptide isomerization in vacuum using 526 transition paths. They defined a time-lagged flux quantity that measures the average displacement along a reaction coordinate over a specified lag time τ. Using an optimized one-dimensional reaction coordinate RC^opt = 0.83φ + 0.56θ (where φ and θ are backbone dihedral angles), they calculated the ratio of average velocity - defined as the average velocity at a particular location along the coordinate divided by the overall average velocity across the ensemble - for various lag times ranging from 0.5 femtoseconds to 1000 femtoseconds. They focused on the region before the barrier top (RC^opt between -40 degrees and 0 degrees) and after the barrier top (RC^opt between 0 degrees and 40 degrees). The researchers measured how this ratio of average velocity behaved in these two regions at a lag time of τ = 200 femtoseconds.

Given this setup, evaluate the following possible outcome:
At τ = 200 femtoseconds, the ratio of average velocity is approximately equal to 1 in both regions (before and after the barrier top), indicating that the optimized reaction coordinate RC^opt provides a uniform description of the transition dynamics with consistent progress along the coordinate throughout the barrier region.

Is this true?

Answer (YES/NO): NO